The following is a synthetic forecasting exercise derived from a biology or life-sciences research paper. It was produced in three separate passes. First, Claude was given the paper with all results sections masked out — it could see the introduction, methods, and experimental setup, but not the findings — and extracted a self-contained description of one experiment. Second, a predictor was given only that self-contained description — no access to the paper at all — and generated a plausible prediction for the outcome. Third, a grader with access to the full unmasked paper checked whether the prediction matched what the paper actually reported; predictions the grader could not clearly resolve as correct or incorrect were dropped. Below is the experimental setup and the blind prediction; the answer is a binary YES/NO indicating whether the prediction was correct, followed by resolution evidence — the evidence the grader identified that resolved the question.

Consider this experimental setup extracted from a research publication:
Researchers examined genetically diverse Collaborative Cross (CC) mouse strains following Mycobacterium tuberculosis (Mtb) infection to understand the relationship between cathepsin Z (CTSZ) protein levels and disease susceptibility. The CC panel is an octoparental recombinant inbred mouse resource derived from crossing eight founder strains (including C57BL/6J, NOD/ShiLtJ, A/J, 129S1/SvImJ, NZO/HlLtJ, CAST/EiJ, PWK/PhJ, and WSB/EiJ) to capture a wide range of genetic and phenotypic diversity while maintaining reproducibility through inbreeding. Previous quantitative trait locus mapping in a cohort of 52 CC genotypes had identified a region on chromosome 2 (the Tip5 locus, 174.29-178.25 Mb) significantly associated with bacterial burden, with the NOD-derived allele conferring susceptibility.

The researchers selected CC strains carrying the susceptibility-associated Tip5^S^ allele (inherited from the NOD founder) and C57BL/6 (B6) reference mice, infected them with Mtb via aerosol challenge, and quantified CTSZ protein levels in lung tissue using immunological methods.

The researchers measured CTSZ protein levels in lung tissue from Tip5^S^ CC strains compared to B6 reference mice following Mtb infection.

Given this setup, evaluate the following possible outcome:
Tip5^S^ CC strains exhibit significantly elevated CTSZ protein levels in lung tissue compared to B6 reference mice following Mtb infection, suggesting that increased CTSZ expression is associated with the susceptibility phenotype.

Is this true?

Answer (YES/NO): NO